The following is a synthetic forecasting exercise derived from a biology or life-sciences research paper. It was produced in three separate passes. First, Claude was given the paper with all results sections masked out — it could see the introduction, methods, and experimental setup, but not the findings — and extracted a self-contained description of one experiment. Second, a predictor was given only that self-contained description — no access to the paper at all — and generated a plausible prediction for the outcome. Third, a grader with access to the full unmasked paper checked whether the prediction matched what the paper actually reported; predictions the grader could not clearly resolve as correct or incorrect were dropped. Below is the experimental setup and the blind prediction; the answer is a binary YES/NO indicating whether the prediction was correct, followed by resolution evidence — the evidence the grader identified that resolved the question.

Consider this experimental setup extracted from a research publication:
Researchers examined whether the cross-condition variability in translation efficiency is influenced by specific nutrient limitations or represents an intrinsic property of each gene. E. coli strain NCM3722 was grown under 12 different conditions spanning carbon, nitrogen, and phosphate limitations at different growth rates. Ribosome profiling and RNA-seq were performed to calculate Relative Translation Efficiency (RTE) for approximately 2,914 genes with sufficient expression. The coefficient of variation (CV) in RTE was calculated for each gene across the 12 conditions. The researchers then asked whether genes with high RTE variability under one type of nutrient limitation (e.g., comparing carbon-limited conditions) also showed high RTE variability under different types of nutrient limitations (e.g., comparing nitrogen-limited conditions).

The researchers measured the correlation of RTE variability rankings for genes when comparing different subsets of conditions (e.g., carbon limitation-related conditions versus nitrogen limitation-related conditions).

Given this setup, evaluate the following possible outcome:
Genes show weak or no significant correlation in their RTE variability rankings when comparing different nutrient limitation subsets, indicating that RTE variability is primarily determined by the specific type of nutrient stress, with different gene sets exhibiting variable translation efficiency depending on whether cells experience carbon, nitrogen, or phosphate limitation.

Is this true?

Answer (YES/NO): NO